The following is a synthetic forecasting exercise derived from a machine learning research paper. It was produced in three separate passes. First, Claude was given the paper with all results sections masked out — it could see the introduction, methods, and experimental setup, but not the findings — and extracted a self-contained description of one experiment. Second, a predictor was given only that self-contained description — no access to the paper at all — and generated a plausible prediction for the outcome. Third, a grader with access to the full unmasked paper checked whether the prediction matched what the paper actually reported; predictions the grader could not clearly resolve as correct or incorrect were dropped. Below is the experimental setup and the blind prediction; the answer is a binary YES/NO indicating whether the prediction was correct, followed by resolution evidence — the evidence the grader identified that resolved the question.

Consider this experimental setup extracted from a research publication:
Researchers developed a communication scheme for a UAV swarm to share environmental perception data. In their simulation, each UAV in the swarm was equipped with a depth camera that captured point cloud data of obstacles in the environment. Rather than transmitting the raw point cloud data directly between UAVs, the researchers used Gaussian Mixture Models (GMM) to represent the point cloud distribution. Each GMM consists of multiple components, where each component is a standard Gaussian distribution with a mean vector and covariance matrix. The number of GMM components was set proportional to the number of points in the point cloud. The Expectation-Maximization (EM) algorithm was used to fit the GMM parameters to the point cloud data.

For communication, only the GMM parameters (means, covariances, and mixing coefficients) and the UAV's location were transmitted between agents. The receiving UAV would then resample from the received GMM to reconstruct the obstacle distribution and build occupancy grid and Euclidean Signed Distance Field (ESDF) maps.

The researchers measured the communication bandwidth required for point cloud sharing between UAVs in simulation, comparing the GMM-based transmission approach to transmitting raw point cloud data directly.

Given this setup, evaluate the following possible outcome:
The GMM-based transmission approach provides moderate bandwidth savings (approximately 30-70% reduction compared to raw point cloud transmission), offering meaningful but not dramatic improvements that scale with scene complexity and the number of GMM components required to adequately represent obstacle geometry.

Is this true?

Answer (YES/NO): NO